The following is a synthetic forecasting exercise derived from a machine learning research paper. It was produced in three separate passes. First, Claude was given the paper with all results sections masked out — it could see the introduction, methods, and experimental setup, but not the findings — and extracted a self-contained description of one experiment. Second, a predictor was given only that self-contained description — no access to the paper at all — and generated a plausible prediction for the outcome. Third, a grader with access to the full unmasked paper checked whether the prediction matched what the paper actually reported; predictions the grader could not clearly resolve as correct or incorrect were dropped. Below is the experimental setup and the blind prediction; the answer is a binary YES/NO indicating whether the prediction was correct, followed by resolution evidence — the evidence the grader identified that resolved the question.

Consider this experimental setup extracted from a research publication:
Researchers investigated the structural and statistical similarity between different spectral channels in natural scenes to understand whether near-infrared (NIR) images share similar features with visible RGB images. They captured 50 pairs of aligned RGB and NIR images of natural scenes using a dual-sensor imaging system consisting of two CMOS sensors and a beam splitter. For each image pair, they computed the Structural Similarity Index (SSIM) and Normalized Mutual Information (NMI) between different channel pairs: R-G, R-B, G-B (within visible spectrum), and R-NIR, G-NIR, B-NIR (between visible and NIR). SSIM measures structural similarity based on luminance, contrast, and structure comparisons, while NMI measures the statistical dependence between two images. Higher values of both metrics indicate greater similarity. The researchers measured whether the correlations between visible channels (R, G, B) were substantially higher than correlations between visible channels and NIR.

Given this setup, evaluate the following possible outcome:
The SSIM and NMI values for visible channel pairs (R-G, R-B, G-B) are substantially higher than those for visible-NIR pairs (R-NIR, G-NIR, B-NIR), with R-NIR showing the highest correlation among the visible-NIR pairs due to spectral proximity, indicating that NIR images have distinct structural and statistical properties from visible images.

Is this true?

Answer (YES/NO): NO